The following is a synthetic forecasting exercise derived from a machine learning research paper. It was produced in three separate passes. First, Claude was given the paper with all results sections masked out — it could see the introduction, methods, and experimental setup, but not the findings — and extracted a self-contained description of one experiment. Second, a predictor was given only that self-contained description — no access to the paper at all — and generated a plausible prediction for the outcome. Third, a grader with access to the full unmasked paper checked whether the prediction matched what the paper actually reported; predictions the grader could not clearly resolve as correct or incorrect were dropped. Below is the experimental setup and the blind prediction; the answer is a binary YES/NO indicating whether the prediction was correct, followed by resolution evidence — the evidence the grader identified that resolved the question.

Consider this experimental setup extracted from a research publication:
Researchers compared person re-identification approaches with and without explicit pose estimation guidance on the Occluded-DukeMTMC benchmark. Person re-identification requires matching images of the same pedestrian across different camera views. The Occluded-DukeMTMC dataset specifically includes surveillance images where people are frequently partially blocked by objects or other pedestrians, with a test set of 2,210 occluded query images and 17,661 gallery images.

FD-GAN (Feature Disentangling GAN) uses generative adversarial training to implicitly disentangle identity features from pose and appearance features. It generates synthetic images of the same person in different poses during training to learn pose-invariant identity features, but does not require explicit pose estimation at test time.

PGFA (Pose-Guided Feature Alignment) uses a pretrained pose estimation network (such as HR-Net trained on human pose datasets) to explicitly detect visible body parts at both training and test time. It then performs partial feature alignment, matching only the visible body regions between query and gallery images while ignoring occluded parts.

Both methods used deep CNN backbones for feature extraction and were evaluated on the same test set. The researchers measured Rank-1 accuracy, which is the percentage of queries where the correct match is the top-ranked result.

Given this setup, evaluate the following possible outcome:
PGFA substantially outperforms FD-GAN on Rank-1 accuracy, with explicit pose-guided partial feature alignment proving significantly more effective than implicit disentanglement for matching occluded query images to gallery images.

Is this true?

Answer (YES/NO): YES